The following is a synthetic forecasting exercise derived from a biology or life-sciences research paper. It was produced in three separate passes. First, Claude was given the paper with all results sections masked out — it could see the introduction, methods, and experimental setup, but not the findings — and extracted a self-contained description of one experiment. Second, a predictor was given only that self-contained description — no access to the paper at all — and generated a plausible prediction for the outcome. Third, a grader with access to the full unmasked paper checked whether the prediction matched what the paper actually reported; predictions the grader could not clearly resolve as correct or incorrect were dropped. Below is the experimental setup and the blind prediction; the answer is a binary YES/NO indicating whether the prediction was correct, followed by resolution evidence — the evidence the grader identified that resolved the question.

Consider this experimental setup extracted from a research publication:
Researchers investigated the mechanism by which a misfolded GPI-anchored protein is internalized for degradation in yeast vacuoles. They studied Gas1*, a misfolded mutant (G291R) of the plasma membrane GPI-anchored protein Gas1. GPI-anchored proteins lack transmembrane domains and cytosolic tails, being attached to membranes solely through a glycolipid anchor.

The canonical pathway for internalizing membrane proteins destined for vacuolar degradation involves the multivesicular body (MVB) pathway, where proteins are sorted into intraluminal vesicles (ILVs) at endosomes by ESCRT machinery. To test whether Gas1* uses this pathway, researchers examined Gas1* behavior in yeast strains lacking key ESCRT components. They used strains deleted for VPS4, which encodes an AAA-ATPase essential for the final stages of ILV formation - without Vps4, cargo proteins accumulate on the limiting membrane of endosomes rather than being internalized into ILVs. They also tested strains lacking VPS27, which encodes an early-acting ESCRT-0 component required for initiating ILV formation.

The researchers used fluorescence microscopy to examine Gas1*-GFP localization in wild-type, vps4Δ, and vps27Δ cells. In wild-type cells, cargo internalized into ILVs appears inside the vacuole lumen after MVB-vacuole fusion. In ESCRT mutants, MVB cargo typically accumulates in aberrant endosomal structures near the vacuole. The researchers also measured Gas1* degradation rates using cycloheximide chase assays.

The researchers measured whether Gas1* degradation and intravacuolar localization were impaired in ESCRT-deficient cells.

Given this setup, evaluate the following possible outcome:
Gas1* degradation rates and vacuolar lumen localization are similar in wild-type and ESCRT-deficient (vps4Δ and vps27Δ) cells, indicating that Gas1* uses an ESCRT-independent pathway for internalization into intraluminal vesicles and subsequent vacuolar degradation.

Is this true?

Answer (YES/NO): NO